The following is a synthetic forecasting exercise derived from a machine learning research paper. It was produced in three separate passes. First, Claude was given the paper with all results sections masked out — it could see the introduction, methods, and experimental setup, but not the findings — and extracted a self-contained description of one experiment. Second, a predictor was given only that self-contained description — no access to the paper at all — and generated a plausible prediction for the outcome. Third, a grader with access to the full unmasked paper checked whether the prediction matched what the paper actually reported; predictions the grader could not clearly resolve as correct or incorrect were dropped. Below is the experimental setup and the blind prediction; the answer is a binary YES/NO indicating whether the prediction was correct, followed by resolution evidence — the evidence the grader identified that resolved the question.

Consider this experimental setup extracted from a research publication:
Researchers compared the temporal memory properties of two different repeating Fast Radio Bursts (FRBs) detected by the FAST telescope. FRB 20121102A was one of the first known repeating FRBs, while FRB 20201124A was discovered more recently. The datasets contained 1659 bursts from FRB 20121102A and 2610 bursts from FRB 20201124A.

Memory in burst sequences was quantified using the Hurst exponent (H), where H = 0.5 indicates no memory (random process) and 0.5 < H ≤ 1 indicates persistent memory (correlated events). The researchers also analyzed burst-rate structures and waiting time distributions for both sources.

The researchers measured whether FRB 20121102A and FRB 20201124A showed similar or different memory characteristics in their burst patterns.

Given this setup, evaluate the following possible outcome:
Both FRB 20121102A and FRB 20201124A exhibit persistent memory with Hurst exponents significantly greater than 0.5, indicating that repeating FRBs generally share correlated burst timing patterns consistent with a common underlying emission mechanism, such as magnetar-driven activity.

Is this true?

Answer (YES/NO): YES